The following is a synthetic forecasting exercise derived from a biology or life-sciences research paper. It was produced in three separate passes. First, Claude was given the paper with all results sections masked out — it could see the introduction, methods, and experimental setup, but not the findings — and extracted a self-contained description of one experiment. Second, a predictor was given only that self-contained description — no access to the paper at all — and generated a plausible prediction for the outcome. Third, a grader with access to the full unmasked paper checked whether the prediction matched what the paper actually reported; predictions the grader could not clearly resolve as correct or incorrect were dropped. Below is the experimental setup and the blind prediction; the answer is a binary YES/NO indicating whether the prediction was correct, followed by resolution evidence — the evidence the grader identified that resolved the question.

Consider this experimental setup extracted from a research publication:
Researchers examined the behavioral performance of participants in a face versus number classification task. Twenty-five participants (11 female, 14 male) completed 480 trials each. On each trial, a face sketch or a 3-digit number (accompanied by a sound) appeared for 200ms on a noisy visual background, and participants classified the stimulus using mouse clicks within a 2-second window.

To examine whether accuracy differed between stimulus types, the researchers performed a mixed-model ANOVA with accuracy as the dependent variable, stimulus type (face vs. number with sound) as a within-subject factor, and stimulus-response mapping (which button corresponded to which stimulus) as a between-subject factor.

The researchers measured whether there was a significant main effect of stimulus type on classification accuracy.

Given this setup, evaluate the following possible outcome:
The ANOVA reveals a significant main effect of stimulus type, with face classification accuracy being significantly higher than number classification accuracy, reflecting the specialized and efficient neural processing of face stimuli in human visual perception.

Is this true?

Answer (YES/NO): NO